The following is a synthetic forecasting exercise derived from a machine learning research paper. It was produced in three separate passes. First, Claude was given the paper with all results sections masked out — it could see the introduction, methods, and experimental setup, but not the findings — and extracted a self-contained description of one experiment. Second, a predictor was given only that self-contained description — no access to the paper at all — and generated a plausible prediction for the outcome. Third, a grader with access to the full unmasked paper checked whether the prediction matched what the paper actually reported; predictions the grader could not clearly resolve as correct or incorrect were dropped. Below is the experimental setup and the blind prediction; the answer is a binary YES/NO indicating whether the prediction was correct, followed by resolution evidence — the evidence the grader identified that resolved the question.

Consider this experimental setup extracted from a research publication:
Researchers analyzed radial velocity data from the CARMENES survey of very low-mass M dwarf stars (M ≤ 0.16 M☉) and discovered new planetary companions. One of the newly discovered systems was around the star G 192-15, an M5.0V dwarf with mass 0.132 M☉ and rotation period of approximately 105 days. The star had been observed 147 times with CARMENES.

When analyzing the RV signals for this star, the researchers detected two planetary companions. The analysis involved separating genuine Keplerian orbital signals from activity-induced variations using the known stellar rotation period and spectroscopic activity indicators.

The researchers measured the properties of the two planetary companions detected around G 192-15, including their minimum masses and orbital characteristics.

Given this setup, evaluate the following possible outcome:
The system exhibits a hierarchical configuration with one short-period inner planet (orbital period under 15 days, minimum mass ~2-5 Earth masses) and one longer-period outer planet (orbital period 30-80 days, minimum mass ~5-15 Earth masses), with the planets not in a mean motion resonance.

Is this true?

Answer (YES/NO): NO